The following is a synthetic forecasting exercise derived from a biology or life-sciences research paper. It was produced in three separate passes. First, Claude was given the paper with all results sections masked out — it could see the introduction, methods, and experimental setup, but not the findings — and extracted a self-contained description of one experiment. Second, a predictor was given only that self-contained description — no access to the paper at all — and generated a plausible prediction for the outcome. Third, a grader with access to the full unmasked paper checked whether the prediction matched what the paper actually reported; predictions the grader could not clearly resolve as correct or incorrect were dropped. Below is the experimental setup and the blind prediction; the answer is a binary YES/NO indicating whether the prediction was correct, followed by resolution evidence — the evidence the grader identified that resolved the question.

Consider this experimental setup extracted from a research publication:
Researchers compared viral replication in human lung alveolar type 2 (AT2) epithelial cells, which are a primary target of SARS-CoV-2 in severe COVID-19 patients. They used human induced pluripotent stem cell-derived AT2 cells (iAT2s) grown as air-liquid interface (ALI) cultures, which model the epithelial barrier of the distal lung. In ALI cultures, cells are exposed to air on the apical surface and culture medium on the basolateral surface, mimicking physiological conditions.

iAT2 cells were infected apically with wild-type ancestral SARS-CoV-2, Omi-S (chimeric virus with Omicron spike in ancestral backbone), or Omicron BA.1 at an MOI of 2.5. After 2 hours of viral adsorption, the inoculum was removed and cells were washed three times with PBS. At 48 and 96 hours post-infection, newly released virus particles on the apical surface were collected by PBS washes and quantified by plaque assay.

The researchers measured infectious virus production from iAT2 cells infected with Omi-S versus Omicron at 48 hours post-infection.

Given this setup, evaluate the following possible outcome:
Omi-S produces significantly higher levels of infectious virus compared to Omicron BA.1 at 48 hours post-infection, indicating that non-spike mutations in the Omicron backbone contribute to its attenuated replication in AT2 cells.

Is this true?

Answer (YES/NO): YES